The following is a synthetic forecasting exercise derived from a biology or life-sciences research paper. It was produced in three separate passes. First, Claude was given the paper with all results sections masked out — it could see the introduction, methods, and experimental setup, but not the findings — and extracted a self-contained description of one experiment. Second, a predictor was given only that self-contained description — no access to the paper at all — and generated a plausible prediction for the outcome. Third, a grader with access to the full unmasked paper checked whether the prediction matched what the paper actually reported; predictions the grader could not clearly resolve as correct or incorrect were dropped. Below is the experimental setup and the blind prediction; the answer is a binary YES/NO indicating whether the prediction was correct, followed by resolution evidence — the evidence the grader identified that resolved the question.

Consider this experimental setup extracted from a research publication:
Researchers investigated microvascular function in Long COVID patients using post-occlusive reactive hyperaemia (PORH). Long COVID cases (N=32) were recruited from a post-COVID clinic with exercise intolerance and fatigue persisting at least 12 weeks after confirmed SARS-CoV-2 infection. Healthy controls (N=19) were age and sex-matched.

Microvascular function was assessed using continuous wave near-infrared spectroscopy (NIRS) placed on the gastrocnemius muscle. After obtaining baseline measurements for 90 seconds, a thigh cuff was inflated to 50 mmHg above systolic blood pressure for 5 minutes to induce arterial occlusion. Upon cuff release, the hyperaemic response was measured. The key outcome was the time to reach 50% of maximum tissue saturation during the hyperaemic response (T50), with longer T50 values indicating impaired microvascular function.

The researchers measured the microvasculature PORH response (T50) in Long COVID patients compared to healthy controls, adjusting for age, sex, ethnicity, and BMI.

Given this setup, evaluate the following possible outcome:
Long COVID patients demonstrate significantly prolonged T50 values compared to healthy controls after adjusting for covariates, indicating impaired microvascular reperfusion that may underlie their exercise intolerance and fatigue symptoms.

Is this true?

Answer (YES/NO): NO